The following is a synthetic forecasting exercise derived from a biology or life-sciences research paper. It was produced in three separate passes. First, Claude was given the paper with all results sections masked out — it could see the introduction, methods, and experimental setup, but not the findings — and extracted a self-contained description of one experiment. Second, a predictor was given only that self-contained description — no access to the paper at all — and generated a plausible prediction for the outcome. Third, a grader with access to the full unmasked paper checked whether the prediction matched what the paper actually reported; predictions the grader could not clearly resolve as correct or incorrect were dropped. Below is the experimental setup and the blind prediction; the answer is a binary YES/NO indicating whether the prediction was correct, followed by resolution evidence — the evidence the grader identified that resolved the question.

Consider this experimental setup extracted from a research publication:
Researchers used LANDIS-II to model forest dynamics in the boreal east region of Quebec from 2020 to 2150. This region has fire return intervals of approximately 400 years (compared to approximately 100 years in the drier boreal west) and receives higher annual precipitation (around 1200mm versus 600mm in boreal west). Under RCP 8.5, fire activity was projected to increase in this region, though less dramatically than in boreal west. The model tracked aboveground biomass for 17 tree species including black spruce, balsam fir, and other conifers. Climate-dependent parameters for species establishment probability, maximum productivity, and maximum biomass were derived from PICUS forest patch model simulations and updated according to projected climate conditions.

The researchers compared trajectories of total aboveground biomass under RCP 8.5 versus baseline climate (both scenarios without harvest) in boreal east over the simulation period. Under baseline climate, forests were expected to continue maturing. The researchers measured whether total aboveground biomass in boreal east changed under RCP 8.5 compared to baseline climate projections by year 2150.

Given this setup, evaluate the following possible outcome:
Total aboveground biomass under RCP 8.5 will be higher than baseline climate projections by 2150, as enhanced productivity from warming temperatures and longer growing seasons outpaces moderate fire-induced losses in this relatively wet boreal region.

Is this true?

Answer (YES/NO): NO